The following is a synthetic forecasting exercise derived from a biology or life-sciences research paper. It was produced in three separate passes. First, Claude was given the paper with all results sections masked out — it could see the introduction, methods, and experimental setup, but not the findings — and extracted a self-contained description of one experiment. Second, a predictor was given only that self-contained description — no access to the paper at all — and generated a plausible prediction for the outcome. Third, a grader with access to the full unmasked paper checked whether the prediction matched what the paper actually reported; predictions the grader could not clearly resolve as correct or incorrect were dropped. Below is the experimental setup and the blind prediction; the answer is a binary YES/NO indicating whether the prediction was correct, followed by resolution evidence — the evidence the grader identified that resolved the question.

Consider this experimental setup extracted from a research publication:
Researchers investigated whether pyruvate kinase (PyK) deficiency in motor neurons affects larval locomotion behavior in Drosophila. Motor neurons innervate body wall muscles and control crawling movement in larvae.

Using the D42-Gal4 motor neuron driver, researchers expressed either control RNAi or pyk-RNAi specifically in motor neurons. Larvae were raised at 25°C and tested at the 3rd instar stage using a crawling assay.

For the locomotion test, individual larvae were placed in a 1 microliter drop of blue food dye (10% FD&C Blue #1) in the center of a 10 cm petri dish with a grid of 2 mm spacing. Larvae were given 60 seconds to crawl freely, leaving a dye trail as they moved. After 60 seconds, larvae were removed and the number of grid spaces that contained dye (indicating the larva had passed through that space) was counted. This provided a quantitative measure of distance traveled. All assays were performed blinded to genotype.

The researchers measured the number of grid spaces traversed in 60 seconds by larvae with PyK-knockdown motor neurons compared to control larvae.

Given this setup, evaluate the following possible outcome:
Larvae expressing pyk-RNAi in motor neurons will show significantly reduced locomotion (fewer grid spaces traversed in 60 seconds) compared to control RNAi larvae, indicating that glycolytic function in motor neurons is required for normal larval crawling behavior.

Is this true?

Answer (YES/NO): YES